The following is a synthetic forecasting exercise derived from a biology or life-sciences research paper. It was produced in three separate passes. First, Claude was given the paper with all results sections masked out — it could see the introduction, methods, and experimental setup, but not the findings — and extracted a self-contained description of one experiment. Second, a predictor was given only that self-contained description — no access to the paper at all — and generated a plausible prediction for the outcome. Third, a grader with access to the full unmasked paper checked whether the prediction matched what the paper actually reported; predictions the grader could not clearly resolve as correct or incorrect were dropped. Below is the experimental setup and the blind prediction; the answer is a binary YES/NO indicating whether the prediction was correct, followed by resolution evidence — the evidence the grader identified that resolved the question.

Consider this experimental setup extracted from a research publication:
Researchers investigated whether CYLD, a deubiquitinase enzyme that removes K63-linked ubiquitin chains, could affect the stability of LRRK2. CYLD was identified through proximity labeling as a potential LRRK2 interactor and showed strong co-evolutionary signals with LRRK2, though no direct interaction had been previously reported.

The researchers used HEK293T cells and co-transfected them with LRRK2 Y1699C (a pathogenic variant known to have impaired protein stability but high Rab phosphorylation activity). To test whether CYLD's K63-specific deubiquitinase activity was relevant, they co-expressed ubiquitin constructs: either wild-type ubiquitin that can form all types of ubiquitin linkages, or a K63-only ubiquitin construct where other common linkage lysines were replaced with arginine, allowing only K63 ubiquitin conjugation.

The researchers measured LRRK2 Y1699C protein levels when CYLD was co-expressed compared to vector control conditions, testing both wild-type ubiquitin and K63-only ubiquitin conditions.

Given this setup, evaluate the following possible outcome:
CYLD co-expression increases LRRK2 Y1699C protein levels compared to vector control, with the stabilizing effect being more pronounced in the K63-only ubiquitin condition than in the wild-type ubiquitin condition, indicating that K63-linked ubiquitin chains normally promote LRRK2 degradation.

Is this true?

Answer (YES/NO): YES